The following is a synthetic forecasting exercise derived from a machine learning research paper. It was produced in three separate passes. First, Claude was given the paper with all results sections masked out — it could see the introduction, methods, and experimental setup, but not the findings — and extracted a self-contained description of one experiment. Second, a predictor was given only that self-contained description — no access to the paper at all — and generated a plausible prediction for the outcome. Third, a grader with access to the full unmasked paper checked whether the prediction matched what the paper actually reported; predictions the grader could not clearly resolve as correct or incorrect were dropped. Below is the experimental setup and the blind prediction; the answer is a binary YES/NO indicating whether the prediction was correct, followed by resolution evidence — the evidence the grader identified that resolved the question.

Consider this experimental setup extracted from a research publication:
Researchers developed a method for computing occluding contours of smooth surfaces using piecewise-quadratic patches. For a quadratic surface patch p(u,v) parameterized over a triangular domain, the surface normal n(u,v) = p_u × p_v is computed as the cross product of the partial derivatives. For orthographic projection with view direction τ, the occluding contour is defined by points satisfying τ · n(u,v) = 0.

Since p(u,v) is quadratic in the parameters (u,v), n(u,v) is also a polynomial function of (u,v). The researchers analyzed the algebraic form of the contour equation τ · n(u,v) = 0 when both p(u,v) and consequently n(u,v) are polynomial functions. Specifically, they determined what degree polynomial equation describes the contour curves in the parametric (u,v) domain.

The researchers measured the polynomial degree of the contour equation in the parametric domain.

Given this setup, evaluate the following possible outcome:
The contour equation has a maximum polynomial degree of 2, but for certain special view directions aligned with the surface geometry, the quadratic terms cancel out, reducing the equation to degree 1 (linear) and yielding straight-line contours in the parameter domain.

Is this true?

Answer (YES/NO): NO